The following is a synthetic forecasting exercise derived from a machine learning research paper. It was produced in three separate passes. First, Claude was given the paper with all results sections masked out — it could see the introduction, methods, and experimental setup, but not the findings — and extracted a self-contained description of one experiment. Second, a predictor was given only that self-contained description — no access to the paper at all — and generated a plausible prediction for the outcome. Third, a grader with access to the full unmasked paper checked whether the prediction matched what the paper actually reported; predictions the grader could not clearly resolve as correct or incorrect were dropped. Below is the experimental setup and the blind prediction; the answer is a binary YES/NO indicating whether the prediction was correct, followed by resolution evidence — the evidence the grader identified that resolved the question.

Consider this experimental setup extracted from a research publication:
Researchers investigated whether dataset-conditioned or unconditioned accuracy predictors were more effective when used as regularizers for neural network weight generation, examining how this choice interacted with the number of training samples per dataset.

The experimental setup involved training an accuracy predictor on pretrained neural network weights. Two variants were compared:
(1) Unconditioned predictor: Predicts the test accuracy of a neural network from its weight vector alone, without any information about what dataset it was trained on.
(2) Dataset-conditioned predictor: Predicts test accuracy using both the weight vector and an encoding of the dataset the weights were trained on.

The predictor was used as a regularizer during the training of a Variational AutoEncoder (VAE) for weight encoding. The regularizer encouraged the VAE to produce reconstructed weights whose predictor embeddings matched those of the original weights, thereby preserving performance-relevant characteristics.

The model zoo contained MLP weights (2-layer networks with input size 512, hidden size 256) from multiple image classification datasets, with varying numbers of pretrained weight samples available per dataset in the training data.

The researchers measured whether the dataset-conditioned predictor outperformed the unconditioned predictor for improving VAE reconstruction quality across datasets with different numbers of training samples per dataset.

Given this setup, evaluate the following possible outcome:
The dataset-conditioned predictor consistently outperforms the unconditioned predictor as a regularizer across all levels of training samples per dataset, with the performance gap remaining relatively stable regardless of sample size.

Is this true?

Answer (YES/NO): NO